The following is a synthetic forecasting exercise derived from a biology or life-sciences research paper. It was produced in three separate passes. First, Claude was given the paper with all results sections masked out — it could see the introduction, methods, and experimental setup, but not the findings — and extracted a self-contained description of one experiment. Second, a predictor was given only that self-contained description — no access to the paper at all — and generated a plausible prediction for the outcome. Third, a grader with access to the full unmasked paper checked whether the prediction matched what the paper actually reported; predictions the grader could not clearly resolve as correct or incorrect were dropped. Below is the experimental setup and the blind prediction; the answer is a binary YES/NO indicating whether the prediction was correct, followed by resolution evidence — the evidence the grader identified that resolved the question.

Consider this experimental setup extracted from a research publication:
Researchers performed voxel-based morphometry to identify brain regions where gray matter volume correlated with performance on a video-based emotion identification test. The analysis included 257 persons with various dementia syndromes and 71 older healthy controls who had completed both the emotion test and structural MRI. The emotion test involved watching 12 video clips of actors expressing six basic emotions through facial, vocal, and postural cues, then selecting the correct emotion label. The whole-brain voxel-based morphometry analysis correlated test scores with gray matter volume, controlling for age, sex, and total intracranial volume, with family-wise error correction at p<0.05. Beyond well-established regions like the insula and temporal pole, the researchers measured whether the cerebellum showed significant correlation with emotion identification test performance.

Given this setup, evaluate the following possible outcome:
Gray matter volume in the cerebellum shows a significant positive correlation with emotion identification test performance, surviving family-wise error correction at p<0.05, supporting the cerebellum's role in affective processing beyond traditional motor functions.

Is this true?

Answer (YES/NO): YES